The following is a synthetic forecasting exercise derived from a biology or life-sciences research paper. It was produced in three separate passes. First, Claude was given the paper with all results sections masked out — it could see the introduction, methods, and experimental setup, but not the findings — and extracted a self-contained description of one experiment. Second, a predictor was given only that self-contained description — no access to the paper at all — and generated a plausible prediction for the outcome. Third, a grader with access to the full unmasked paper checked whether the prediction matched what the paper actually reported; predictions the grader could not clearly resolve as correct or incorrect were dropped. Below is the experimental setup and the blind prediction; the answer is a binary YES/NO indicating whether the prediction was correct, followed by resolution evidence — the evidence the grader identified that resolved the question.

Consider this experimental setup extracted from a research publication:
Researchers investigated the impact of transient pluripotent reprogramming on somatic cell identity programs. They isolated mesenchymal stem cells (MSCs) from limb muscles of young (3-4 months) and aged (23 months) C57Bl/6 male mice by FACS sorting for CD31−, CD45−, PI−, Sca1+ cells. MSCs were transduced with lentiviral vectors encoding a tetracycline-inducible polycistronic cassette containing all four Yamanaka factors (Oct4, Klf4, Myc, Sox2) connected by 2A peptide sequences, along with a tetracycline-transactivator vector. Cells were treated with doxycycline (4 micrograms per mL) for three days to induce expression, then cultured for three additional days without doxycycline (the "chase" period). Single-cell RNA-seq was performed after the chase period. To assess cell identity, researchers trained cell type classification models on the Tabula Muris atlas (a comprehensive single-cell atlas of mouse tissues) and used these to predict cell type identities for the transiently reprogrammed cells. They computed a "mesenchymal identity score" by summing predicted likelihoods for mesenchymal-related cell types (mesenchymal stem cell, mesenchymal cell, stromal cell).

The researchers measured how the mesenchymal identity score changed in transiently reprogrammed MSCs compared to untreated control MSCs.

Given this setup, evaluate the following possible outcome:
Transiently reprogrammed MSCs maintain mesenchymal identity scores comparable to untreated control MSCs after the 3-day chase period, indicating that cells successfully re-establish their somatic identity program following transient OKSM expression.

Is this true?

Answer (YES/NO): NO